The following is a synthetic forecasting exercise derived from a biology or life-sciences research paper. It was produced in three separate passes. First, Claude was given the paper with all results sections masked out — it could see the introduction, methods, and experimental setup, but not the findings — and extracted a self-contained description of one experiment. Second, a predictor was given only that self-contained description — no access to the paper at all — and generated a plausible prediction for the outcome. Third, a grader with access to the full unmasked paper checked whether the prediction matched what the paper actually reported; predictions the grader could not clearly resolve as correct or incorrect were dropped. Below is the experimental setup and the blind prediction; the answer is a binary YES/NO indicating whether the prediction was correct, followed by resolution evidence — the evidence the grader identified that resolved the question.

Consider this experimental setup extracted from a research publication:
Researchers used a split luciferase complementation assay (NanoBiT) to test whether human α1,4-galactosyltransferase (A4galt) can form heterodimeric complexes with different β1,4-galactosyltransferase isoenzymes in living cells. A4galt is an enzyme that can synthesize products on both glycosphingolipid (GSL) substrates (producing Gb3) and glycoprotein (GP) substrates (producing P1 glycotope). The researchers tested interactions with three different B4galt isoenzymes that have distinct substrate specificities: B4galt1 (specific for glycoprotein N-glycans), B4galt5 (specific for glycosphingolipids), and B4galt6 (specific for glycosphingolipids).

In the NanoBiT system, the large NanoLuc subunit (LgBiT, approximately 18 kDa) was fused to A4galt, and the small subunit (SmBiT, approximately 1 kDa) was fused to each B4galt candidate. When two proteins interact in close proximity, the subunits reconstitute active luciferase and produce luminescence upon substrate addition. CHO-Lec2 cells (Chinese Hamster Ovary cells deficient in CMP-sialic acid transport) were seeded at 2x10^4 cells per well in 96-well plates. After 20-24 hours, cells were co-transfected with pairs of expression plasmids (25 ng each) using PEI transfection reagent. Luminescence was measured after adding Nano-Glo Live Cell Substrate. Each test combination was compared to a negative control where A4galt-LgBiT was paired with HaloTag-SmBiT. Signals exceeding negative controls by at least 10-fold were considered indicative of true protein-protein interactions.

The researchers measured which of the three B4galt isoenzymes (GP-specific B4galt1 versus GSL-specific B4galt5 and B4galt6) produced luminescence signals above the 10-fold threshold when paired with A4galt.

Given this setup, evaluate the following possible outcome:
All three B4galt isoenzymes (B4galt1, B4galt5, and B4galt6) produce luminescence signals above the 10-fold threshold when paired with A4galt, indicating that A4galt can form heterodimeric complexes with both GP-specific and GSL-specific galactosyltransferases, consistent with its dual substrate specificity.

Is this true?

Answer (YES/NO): NO